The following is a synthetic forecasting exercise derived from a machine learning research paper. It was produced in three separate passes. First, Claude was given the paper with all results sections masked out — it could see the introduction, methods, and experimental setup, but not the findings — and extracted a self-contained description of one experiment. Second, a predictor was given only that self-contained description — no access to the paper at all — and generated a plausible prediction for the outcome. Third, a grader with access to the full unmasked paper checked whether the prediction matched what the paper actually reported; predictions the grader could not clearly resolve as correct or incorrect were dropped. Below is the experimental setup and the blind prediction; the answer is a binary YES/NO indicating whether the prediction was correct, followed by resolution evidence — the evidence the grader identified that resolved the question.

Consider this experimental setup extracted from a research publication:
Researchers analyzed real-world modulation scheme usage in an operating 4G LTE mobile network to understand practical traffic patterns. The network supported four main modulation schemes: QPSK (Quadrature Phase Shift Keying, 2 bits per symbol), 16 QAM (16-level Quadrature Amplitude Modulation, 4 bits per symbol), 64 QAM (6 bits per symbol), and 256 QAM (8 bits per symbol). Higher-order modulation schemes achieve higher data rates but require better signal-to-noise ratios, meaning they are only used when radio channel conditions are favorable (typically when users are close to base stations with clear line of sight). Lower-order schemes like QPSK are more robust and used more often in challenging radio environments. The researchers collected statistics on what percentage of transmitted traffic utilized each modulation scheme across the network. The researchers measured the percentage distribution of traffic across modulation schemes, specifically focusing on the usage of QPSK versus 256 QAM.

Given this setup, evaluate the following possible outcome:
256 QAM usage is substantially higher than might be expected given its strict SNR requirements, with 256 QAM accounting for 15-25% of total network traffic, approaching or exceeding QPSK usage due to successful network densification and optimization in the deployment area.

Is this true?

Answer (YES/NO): NO